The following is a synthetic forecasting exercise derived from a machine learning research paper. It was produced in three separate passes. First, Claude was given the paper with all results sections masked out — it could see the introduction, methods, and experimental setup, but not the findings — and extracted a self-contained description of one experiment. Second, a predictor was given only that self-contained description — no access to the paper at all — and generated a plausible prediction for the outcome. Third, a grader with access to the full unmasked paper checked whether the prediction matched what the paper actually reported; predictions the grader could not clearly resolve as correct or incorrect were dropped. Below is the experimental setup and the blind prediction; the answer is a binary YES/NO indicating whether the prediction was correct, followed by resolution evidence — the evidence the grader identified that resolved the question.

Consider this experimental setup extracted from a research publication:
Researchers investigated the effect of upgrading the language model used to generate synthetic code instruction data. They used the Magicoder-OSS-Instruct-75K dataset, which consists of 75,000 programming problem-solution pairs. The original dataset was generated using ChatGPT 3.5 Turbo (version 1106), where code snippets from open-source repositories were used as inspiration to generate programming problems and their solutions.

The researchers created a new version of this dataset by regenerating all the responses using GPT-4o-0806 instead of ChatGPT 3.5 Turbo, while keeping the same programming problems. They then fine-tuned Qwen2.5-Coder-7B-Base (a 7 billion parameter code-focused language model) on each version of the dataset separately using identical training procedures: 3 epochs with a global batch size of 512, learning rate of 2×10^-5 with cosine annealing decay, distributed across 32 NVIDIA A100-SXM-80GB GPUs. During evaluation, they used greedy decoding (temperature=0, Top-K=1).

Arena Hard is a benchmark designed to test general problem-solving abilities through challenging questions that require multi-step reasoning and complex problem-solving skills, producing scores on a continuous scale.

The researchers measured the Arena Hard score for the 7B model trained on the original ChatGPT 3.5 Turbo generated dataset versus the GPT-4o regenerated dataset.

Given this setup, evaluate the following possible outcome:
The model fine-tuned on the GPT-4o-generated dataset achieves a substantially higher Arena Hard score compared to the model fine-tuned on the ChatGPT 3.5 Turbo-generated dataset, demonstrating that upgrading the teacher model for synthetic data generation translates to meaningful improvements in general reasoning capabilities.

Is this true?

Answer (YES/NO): YES